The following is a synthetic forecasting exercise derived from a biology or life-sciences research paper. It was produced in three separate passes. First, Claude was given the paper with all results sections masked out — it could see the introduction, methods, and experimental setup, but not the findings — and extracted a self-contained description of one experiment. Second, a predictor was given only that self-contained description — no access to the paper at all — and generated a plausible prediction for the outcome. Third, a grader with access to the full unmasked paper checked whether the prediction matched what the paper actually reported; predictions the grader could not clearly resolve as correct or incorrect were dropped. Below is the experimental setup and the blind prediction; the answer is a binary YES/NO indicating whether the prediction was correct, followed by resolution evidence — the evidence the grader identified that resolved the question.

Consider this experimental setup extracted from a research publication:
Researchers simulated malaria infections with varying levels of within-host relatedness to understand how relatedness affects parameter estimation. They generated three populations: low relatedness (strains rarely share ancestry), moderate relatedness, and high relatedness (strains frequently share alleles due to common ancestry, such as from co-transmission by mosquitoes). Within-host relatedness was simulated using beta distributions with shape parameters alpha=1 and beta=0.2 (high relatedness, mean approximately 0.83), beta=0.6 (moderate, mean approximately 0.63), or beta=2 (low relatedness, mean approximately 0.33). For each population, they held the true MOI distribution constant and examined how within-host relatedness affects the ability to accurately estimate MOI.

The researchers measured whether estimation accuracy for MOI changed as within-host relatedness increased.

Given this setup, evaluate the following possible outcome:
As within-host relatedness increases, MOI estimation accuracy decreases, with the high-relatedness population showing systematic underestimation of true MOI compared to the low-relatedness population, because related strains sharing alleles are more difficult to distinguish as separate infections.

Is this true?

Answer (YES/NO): NO